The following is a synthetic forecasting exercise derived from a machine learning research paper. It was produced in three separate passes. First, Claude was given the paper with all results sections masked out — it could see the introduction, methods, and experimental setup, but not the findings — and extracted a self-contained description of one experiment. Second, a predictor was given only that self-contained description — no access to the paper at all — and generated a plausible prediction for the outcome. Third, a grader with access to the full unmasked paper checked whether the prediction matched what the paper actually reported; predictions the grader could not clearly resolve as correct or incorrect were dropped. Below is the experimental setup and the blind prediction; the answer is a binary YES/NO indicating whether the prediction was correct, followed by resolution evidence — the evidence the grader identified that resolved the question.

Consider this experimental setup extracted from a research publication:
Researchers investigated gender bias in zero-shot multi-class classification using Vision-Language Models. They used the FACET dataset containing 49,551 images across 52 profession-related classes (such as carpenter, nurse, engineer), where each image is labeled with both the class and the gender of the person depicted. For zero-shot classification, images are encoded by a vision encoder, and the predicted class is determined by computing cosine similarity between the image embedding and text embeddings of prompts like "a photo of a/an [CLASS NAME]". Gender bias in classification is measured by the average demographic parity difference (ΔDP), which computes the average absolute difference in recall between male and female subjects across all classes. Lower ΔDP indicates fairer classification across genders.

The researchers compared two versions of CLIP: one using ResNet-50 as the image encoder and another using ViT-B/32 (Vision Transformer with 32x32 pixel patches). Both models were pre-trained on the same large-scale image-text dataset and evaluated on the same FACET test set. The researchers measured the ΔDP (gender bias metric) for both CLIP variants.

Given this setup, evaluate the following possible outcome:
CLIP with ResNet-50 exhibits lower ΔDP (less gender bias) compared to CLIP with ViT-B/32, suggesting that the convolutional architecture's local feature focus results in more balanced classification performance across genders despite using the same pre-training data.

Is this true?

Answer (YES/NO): YES